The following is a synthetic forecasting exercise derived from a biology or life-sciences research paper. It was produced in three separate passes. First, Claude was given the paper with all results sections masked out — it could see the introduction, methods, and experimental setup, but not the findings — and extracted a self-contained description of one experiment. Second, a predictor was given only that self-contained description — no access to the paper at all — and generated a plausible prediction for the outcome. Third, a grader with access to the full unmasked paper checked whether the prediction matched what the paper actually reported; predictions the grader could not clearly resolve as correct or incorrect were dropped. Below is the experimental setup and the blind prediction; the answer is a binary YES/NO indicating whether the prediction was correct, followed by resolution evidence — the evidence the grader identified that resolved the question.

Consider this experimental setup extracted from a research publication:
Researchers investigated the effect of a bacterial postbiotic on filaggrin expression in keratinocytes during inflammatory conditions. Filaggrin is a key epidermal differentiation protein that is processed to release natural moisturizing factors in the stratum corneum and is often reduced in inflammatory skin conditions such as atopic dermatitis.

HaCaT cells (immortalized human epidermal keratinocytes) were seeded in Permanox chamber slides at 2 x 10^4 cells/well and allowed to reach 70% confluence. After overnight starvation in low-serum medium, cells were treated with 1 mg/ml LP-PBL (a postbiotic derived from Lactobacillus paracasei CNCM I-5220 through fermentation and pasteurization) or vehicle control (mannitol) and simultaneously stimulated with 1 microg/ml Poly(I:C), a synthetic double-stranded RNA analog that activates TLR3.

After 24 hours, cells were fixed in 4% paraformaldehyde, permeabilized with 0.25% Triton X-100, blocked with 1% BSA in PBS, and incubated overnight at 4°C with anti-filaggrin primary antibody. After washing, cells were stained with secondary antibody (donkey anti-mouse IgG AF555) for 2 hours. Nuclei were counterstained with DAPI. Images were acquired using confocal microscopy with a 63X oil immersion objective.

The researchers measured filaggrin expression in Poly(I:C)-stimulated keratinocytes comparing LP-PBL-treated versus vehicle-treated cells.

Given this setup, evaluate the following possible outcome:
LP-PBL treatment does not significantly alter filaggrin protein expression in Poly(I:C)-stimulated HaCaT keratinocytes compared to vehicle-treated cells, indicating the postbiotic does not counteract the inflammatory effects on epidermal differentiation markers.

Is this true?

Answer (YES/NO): NO